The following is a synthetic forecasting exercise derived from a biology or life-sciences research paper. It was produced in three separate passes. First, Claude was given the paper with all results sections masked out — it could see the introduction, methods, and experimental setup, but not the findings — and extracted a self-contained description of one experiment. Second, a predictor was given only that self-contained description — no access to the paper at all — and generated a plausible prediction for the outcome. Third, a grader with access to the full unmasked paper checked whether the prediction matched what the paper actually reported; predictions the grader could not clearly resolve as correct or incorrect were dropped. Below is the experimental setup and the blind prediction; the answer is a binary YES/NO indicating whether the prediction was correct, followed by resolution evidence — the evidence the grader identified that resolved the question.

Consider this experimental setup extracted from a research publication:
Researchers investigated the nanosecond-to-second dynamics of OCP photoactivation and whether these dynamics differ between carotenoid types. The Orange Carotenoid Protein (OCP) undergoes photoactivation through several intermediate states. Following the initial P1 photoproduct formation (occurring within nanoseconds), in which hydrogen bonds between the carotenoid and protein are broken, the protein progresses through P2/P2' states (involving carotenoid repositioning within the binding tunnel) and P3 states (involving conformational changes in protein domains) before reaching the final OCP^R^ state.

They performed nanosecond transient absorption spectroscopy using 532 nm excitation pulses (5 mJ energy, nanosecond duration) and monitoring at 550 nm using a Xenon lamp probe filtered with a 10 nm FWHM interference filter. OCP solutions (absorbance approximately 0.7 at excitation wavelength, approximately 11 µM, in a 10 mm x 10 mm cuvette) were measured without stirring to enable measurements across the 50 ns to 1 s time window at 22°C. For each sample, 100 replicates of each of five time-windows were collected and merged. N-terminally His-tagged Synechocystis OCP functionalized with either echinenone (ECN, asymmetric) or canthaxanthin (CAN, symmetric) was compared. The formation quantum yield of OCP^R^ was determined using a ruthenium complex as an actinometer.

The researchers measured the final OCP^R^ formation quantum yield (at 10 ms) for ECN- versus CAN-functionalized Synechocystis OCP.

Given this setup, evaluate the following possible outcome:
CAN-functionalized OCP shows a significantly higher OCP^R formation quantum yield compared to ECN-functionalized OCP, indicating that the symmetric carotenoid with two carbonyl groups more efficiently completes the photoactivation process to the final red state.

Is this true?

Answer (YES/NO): YES